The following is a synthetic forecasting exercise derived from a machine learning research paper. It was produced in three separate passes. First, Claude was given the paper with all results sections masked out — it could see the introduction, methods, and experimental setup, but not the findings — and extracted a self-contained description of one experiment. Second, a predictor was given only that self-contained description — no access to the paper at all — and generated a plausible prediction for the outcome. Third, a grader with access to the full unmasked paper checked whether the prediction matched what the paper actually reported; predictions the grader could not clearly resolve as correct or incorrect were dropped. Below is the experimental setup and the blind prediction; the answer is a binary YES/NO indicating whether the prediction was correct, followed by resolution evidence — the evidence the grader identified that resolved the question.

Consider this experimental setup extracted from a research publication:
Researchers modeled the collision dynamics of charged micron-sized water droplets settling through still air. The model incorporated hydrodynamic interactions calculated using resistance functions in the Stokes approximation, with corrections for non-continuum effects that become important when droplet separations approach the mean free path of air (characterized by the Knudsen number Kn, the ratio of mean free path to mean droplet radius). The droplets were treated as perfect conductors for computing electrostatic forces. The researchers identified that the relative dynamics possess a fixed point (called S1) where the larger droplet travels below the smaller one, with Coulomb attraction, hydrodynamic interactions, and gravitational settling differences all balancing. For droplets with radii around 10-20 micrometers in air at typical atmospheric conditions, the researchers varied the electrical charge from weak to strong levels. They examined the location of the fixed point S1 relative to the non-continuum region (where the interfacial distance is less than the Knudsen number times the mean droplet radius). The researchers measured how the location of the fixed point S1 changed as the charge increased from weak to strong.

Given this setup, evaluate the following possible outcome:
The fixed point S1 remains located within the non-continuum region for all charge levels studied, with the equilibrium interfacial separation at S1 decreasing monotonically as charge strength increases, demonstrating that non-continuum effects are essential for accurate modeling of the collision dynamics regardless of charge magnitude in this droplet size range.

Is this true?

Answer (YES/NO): NO